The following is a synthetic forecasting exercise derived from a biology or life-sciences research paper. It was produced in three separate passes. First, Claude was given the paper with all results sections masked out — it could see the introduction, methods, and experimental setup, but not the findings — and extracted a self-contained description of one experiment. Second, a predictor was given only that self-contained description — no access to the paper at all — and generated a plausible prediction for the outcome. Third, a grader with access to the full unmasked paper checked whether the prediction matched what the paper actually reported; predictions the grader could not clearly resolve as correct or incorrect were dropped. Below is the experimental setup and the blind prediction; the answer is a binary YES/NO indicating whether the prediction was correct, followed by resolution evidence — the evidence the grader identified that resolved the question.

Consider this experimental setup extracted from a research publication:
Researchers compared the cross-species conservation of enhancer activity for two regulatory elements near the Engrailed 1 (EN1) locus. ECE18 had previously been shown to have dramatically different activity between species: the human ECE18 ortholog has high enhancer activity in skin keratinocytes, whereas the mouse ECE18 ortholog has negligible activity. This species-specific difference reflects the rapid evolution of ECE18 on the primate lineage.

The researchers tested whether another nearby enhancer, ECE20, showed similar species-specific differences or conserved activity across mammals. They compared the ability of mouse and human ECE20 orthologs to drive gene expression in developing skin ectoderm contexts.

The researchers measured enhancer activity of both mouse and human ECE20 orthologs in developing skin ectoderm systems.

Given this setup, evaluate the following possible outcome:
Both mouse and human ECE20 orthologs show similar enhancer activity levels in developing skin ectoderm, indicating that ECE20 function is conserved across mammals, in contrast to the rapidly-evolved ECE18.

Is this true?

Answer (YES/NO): YES